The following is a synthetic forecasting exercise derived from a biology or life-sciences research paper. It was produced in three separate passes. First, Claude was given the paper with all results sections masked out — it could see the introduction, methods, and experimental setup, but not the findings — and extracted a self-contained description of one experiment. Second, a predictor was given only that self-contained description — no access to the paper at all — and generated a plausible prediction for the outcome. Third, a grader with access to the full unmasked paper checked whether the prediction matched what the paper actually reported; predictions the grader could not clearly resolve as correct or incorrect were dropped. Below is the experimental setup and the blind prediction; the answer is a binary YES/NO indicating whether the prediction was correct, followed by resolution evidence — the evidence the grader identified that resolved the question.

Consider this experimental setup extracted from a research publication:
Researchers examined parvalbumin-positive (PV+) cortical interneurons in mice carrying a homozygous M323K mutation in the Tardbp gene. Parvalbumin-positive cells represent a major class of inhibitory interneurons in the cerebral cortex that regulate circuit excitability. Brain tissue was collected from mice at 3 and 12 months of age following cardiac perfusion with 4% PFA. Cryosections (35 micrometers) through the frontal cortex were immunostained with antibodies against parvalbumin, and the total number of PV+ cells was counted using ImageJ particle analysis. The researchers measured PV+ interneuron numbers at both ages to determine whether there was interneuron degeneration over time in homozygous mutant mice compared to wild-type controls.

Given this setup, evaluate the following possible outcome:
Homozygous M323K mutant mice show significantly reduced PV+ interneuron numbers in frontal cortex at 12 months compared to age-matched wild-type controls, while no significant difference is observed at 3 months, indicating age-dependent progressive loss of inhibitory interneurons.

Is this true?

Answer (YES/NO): YES